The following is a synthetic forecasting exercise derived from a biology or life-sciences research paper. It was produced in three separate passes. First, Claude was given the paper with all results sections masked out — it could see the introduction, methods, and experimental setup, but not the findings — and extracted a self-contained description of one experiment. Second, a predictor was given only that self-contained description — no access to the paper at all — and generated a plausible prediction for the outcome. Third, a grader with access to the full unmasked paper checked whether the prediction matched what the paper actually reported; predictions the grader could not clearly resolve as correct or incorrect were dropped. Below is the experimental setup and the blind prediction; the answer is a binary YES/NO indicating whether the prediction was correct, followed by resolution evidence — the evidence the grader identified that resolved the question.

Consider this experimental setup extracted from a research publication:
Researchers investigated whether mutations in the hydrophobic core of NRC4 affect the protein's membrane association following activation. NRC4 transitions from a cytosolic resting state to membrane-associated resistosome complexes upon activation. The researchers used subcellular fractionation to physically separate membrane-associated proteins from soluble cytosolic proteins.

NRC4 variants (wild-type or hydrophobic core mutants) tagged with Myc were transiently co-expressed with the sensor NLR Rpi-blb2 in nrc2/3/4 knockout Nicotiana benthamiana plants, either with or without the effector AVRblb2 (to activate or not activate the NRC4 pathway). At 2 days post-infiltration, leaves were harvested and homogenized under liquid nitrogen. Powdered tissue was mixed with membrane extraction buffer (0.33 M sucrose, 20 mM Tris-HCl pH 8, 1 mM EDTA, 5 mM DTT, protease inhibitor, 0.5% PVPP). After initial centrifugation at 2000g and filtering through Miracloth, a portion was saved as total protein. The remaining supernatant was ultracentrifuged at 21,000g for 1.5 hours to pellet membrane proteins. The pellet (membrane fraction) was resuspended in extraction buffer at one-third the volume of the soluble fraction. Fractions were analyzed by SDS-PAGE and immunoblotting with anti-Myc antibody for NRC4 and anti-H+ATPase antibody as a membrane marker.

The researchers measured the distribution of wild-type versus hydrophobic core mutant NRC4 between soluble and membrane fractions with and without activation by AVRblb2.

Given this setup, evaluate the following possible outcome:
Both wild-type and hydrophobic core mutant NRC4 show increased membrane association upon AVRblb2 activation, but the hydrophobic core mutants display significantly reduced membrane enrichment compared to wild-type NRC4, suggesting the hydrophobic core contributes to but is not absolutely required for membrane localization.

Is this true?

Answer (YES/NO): NO